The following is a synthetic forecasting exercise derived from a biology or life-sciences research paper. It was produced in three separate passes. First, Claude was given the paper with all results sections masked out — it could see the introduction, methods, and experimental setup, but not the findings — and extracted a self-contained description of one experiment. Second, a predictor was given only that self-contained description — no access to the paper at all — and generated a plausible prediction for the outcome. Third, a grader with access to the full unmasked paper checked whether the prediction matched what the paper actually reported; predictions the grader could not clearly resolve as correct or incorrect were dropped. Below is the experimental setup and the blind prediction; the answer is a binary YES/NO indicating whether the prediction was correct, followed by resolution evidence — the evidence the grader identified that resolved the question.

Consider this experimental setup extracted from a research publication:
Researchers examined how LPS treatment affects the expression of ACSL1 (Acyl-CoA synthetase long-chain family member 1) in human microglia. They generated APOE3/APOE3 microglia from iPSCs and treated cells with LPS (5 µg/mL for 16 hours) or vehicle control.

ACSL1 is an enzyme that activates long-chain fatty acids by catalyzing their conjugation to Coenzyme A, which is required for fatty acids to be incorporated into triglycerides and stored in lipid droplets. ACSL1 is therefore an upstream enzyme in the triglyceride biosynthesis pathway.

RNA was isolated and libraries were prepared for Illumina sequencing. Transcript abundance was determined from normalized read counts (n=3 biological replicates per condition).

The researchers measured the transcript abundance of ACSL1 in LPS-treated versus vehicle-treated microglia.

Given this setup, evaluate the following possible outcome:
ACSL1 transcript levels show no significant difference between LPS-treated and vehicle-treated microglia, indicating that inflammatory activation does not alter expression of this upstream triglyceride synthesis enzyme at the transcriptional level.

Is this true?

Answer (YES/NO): NO